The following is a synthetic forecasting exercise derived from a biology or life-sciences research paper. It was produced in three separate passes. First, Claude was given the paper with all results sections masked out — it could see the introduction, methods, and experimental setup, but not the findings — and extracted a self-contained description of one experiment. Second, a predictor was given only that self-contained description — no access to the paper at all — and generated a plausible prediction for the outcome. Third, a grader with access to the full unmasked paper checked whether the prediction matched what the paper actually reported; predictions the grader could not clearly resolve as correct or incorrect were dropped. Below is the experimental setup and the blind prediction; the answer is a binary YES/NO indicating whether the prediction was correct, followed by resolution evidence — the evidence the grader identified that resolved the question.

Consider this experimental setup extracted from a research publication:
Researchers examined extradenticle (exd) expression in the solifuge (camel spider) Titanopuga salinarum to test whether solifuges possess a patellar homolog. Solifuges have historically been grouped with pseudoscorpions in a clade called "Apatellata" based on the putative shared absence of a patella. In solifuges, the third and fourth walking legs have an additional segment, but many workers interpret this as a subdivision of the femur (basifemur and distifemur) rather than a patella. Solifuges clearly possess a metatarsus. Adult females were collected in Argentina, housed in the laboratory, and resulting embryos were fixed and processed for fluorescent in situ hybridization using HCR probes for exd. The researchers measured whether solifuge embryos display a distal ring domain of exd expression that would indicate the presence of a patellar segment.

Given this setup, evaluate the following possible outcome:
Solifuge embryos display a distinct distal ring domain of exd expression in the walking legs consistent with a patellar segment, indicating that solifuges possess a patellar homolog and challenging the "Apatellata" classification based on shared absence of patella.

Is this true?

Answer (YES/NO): YES